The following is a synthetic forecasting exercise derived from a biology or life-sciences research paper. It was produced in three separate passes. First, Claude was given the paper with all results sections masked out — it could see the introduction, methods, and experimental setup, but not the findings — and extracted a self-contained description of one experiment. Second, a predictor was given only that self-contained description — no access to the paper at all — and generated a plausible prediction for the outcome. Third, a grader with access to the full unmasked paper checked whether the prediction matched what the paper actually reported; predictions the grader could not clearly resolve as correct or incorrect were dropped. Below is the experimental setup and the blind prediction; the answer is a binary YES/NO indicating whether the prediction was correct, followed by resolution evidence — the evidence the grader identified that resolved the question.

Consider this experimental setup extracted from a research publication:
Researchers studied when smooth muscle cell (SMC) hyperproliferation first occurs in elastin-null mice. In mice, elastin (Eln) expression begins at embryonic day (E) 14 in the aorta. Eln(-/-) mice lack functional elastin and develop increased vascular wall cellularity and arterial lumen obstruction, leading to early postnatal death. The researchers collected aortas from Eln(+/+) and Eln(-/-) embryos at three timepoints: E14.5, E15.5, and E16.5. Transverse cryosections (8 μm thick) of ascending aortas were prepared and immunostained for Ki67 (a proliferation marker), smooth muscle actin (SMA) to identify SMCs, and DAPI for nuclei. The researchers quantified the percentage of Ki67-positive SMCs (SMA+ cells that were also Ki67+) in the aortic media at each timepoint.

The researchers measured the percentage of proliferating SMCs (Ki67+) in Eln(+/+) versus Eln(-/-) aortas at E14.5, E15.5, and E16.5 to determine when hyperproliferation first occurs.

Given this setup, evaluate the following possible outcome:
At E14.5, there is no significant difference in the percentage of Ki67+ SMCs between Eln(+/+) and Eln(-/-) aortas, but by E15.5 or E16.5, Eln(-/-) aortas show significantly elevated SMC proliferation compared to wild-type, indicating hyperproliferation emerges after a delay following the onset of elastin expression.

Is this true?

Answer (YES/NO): YES